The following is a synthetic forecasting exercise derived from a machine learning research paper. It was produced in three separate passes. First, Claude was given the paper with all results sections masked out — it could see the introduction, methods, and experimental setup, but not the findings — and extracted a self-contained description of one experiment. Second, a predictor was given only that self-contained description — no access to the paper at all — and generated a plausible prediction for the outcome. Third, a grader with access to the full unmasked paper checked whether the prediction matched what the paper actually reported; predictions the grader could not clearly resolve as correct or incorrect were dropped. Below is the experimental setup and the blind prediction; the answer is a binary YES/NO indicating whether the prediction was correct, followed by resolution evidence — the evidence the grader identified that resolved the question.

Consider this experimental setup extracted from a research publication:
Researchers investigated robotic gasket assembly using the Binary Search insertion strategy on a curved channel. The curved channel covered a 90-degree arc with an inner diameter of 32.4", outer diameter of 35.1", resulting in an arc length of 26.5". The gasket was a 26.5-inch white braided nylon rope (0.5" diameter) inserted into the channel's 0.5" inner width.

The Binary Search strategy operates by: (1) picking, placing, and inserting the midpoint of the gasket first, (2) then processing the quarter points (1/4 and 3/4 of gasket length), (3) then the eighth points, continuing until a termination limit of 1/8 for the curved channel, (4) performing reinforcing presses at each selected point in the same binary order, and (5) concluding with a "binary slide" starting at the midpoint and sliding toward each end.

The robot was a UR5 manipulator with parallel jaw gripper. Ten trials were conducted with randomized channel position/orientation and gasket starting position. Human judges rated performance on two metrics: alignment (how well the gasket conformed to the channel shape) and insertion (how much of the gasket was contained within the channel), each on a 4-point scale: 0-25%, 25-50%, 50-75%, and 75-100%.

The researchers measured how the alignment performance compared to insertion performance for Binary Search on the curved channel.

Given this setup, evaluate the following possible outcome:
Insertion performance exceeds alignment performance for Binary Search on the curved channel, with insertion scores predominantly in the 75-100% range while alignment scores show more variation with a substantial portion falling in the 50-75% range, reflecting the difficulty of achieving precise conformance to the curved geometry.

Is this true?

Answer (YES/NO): NO